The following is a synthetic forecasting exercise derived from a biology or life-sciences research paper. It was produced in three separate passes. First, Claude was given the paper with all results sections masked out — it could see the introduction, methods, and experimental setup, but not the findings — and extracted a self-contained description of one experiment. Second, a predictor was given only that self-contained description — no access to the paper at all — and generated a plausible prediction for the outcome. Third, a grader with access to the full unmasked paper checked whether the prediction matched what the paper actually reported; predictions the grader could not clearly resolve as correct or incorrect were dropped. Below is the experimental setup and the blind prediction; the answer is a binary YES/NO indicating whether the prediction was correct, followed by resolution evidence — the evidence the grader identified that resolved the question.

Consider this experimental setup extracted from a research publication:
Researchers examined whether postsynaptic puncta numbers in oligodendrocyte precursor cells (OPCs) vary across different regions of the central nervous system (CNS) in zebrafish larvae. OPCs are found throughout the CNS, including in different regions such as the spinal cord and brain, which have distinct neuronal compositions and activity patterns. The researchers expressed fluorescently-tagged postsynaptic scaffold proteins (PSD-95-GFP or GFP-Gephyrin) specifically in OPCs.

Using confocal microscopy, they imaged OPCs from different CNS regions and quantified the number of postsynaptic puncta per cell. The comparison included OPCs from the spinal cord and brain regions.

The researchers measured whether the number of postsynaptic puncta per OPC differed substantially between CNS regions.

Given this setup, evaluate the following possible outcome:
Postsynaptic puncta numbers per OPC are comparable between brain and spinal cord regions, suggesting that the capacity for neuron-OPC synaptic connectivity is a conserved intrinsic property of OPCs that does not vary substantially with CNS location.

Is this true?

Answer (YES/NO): NO